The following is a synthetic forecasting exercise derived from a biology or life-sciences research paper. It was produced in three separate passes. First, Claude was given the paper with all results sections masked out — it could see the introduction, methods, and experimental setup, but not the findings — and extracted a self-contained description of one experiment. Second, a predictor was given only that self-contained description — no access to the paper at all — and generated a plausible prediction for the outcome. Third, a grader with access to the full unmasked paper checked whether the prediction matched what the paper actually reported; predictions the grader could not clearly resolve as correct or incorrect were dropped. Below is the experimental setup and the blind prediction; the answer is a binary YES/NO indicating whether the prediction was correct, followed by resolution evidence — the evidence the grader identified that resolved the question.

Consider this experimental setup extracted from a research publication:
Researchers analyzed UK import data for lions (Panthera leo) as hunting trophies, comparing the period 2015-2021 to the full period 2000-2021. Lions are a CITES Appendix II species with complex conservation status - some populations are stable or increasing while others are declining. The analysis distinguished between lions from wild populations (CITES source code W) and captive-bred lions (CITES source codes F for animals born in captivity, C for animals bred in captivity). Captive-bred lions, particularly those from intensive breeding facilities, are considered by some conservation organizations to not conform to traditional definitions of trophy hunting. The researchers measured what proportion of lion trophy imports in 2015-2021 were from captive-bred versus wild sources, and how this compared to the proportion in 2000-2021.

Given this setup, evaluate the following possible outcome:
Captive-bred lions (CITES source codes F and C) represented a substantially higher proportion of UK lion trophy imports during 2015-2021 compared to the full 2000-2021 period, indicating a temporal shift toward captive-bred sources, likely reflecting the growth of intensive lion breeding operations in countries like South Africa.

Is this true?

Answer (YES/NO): YES